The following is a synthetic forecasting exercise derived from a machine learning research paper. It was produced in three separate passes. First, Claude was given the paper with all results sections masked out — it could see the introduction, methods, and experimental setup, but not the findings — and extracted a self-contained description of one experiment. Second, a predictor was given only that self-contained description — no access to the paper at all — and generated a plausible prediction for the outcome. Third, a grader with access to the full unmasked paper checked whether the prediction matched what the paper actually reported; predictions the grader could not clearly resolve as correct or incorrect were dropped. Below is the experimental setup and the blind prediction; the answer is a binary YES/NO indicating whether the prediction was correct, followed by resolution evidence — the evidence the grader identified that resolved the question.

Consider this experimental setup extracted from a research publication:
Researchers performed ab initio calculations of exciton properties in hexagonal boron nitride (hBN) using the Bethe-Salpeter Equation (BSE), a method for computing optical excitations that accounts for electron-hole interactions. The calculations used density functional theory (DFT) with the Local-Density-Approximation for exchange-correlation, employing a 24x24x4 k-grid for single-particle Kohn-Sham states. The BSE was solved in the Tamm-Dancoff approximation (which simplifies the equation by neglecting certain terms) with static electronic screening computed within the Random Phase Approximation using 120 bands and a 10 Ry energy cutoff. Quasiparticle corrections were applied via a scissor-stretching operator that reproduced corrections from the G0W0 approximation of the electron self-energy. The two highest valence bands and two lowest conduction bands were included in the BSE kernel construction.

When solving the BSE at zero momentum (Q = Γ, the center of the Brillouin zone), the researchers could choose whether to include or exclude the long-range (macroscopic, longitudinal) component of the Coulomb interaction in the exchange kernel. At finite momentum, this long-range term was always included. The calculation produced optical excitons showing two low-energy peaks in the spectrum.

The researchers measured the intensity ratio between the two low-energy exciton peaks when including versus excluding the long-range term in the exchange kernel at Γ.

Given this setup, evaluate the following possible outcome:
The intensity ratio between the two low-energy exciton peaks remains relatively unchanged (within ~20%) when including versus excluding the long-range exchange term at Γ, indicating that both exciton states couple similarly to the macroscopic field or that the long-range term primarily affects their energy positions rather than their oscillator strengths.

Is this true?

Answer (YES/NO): NO